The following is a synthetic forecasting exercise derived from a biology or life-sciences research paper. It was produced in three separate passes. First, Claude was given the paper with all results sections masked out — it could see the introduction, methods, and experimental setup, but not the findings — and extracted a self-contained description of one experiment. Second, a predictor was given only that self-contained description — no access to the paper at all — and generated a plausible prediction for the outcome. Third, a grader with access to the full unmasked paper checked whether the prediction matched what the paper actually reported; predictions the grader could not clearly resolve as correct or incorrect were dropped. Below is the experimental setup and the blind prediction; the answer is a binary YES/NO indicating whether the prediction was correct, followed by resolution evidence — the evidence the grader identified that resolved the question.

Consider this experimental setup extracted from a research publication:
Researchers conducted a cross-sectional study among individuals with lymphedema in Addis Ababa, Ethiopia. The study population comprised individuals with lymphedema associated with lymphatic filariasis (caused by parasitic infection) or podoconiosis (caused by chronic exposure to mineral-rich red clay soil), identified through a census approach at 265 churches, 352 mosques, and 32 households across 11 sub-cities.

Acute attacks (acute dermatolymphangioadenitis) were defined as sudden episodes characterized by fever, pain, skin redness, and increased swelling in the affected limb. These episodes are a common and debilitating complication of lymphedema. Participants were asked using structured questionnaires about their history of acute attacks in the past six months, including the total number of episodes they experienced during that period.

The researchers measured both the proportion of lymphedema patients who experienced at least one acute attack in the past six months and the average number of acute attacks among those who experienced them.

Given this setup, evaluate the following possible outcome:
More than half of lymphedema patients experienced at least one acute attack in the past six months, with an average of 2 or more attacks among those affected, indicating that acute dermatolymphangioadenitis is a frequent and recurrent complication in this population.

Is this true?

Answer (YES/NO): NO